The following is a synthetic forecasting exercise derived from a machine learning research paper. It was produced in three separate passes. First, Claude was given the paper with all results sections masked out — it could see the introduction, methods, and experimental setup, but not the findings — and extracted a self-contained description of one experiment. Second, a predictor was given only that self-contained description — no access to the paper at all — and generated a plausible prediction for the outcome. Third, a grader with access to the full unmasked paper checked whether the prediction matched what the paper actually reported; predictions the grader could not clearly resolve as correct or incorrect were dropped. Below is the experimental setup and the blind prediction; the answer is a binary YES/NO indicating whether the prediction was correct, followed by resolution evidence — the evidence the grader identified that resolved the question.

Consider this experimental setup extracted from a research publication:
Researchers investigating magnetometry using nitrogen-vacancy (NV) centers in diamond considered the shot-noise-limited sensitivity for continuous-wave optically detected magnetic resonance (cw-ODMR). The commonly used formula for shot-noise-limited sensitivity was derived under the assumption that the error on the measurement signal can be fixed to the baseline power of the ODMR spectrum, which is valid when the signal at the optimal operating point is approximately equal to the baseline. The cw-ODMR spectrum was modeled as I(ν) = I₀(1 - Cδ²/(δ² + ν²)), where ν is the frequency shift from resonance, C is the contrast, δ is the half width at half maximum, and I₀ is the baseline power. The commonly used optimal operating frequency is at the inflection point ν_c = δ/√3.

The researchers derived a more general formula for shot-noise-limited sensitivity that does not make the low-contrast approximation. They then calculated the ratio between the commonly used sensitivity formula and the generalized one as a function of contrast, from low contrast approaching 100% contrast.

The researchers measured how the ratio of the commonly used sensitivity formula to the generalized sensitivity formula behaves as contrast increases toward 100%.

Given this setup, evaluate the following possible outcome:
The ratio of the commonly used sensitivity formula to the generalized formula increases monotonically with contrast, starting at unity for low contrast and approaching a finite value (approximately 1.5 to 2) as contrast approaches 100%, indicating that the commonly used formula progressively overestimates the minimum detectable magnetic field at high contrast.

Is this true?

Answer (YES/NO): NO